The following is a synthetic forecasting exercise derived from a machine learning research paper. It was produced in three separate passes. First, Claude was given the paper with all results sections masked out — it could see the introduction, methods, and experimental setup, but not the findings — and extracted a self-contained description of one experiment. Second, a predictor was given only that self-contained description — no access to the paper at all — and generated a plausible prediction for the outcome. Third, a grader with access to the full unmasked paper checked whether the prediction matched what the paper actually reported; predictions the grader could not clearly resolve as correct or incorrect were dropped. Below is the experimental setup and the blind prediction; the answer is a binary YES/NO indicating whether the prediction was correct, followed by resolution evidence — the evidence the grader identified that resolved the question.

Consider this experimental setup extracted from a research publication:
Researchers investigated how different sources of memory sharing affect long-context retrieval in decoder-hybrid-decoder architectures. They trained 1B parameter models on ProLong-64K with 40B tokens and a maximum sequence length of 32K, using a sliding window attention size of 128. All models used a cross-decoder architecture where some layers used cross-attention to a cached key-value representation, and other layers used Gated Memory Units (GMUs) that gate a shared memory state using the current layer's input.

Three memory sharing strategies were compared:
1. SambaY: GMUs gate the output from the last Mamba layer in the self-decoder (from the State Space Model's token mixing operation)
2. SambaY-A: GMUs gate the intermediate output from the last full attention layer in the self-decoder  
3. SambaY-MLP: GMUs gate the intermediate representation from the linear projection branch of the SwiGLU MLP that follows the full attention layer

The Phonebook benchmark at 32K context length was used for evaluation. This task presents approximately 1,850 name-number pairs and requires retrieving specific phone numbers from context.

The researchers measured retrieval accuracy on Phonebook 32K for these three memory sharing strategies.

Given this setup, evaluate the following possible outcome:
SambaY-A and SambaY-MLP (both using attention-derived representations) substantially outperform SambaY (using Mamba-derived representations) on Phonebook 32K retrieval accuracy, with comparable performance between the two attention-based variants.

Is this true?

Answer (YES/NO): NO